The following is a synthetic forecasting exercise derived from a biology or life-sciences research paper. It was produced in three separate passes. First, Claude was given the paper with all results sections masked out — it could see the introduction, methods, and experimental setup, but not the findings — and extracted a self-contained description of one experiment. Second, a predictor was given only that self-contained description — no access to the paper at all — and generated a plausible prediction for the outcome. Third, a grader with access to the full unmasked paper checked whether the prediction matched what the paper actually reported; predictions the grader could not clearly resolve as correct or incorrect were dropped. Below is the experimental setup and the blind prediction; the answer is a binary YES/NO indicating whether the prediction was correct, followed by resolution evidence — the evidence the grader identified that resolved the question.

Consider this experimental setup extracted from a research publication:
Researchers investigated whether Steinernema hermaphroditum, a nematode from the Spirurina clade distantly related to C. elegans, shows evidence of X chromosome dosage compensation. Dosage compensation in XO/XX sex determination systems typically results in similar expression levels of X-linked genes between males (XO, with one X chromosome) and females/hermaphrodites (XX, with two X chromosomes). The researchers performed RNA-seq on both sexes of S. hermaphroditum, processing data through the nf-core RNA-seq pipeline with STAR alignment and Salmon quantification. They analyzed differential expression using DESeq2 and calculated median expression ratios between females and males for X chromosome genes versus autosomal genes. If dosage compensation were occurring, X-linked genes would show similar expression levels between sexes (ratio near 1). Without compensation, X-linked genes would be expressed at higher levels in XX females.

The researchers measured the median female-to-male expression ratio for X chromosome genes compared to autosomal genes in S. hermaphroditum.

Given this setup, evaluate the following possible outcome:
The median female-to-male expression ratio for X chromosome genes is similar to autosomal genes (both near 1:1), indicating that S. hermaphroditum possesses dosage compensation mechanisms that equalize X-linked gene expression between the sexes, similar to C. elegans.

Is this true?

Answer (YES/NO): NO